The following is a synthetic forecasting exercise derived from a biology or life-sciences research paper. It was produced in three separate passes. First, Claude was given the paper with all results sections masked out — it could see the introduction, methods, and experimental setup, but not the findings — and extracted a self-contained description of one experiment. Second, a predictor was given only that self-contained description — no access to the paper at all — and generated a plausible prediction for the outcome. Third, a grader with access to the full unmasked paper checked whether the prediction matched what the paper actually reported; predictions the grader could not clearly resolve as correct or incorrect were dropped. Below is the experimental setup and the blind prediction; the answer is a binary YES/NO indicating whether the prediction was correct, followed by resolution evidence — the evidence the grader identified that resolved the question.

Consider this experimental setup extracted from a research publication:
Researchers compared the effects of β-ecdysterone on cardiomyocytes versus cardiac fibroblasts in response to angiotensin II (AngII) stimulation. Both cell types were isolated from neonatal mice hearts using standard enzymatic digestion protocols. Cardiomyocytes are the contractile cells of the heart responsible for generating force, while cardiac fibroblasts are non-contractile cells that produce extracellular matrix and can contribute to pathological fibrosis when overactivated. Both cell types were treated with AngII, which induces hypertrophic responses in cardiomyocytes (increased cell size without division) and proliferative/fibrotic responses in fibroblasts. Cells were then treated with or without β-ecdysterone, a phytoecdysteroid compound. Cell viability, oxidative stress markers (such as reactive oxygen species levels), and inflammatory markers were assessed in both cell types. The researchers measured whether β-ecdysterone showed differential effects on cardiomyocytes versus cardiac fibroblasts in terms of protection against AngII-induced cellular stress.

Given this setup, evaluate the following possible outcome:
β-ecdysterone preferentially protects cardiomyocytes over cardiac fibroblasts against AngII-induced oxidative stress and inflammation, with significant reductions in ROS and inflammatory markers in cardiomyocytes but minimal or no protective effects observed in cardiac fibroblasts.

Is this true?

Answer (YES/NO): NO